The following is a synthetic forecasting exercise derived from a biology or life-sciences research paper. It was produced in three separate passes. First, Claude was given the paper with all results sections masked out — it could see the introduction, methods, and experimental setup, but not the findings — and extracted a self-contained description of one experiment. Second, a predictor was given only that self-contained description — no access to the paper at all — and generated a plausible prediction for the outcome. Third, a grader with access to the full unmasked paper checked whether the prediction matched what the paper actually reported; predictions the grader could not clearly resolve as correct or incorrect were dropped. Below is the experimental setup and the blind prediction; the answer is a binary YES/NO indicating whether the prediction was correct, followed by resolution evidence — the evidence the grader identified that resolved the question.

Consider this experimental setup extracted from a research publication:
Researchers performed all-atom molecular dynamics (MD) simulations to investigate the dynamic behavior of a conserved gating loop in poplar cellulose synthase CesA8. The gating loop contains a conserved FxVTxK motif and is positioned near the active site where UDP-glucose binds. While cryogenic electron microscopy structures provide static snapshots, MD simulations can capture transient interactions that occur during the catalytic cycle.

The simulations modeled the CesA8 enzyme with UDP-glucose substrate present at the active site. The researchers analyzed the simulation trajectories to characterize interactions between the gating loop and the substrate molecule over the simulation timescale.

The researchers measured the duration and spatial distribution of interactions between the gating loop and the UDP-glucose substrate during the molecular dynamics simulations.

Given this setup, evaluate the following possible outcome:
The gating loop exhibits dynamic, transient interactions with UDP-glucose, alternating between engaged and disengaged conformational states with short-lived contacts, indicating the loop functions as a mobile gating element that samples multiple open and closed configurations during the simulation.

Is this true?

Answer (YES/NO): NO